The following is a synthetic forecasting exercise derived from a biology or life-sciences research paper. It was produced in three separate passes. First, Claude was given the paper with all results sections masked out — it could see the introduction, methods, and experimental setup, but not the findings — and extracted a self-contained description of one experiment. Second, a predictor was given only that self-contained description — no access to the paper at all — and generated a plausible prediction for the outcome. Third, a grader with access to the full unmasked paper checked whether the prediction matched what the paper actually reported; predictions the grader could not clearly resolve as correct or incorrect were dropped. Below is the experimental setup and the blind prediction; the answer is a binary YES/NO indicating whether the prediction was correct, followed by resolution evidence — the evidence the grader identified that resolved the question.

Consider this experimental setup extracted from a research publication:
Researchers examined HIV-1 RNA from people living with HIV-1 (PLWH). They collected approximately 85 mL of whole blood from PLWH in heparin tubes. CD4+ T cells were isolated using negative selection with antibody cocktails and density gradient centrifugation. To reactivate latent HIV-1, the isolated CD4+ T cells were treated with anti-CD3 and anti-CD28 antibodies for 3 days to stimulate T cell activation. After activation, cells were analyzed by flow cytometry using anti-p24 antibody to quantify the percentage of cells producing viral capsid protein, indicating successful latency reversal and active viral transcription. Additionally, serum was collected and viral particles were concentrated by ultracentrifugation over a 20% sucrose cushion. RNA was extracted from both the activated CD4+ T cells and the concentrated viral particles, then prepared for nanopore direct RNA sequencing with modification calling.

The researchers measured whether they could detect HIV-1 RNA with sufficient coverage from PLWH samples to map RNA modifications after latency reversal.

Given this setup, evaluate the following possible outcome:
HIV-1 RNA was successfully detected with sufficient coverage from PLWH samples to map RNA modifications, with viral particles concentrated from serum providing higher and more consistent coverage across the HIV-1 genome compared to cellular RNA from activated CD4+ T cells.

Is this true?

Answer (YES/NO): NO